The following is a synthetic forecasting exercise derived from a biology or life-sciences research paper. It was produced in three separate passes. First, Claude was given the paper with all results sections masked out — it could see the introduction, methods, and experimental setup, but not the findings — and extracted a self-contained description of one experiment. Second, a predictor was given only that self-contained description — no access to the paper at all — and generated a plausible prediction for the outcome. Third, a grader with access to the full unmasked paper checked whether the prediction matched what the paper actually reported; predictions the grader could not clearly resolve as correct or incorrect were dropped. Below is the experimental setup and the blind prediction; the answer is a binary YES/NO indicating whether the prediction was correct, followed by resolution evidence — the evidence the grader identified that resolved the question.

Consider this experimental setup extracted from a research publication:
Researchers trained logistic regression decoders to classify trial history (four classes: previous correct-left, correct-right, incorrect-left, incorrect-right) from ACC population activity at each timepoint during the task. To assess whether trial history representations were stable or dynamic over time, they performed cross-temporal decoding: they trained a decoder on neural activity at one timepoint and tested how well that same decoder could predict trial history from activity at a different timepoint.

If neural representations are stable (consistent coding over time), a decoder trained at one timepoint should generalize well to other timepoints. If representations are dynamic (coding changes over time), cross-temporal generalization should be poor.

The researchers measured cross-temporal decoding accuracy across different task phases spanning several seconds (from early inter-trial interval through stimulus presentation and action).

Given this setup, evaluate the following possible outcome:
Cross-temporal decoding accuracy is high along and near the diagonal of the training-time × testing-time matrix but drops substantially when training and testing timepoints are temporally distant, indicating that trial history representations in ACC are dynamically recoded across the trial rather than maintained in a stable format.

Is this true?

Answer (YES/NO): NO